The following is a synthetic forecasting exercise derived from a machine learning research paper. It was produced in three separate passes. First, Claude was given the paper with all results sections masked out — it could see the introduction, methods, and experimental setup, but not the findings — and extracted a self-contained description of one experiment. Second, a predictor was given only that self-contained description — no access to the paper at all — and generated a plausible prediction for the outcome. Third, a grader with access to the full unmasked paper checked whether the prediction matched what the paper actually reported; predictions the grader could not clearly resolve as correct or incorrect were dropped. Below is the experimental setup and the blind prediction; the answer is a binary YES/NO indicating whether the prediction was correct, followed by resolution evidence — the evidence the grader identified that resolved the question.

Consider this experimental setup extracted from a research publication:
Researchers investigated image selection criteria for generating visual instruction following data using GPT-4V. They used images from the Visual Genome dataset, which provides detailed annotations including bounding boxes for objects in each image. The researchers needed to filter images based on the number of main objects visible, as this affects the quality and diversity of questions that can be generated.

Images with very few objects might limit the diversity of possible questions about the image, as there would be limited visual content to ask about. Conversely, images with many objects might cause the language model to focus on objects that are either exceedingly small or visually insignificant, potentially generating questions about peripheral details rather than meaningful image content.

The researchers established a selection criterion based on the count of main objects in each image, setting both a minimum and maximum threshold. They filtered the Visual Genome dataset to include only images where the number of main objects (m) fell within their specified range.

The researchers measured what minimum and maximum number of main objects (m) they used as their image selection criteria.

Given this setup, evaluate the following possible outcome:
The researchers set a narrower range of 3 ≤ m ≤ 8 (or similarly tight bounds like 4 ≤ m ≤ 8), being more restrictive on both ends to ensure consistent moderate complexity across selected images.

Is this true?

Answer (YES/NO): NO